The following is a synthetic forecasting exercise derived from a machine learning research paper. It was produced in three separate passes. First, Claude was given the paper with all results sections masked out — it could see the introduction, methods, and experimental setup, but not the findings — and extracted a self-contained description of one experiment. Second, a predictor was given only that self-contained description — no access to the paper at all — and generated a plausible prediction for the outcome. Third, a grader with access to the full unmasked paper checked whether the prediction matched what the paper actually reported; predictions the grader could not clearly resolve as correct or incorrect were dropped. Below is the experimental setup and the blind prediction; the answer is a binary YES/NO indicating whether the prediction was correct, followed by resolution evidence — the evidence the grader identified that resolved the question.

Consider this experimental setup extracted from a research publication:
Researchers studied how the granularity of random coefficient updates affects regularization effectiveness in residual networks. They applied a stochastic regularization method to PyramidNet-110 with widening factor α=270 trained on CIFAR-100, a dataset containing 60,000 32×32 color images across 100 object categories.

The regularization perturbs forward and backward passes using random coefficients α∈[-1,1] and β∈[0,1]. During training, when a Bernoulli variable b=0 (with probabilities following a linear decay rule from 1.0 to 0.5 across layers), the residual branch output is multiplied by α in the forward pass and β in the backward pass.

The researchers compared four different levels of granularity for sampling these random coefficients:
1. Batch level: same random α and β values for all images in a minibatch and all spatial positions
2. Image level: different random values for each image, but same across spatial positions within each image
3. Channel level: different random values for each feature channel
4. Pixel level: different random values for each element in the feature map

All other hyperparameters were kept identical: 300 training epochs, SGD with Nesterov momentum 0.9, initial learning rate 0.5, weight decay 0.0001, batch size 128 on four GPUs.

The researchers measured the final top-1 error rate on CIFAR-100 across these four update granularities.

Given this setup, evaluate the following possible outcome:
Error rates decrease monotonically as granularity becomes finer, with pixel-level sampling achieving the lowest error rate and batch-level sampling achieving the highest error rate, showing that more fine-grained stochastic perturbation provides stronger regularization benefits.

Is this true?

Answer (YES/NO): NO